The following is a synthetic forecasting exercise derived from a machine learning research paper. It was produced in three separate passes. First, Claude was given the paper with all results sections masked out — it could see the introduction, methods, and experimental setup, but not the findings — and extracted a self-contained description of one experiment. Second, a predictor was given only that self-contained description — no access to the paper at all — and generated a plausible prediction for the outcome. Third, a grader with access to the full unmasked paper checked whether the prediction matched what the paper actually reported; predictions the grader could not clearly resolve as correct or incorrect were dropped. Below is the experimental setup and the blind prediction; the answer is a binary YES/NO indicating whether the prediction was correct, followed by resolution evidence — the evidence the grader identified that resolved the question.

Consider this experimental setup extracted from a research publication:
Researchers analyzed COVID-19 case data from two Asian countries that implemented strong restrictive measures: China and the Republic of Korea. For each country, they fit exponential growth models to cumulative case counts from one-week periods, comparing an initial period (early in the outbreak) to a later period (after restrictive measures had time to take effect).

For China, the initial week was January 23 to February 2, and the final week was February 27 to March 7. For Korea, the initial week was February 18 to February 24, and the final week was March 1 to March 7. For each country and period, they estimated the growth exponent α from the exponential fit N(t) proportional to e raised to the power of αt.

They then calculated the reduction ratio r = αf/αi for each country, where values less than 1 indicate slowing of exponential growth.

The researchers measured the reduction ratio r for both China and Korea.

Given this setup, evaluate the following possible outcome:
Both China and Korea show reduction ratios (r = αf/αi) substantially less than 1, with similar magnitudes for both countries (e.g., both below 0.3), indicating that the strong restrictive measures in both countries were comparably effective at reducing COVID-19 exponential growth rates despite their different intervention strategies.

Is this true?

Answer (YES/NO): NO